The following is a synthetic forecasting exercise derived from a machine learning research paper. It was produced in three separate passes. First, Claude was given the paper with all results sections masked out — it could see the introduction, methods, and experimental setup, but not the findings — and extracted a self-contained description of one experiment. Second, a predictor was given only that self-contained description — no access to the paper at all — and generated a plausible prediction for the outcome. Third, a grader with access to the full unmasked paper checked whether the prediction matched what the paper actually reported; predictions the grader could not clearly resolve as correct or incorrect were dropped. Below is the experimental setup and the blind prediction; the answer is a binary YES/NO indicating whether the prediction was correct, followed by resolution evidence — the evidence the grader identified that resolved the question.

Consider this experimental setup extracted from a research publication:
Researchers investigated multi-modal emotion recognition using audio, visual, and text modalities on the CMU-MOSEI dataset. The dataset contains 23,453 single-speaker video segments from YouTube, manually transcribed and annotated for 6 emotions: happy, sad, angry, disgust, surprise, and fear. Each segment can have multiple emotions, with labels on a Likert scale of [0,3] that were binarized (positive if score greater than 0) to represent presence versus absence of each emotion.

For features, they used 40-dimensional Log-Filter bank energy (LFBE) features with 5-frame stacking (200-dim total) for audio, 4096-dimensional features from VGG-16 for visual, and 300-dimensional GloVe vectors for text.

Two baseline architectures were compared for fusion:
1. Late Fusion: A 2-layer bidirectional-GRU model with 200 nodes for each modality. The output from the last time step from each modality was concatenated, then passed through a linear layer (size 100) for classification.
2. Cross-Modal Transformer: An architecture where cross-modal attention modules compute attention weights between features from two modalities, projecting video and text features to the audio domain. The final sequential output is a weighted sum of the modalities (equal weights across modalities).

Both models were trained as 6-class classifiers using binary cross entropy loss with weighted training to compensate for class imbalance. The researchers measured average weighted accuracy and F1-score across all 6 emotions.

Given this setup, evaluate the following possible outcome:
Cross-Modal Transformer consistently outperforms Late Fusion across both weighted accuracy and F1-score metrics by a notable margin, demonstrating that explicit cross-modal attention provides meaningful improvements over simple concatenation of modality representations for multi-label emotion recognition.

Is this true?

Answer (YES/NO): NO